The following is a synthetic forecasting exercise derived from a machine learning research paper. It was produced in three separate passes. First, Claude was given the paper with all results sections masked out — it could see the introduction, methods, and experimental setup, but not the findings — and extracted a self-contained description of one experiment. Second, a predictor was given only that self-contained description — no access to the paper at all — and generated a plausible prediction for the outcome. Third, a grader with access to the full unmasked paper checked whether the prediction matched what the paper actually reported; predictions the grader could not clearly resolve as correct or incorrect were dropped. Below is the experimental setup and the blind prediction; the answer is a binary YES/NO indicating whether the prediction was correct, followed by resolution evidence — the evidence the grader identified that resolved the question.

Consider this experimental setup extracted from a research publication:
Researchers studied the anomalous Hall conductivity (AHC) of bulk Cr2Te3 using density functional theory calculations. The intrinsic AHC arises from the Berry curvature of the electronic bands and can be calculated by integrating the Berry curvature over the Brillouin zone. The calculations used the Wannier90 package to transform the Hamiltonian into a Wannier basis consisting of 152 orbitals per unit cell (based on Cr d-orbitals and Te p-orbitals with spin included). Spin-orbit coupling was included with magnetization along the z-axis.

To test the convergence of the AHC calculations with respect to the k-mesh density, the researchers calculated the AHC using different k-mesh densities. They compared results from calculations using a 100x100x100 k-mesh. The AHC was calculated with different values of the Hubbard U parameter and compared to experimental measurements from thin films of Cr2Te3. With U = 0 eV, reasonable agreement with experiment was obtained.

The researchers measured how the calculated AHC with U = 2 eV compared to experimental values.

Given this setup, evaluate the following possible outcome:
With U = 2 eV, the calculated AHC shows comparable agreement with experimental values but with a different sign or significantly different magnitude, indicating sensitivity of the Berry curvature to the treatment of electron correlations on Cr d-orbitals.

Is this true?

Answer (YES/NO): NO